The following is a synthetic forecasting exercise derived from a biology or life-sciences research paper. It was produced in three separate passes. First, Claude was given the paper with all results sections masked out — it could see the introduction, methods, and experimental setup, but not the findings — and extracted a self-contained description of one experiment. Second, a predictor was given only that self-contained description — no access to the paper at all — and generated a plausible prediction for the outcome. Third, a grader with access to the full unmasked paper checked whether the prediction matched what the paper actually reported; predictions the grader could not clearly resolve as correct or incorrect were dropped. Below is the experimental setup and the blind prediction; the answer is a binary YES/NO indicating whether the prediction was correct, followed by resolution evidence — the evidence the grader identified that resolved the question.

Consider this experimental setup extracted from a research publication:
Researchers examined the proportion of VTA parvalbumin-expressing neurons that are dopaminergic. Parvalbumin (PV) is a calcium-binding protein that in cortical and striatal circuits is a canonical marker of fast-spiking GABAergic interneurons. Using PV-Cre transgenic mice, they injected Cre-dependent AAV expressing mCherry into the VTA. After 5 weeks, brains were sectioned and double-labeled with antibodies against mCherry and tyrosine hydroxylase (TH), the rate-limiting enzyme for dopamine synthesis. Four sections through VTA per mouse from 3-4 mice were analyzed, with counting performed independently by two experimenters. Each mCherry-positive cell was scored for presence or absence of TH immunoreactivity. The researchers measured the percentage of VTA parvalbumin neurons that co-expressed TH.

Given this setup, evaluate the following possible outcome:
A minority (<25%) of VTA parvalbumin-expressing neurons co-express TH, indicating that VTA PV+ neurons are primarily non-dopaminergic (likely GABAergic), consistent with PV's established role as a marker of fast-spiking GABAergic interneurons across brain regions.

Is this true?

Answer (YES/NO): YES